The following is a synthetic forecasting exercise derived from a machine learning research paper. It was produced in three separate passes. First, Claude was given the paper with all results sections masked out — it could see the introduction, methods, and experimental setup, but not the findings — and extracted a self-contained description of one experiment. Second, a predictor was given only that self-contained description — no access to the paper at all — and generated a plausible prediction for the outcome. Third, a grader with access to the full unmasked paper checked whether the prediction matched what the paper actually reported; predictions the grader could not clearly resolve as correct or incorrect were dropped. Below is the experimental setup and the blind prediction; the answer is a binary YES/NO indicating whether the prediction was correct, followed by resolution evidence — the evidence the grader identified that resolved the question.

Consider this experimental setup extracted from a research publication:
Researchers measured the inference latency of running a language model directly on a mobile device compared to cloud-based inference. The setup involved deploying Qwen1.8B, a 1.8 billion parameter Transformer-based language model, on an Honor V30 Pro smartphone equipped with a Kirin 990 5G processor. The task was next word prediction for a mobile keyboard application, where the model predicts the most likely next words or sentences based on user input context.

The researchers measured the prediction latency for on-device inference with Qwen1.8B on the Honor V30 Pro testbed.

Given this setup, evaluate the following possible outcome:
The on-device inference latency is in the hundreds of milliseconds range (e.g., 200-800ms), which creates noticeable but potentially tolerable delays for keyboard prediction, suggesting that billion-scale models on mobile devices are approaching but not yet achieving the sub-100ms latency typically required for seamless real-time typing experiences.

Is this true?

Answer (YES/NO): NO